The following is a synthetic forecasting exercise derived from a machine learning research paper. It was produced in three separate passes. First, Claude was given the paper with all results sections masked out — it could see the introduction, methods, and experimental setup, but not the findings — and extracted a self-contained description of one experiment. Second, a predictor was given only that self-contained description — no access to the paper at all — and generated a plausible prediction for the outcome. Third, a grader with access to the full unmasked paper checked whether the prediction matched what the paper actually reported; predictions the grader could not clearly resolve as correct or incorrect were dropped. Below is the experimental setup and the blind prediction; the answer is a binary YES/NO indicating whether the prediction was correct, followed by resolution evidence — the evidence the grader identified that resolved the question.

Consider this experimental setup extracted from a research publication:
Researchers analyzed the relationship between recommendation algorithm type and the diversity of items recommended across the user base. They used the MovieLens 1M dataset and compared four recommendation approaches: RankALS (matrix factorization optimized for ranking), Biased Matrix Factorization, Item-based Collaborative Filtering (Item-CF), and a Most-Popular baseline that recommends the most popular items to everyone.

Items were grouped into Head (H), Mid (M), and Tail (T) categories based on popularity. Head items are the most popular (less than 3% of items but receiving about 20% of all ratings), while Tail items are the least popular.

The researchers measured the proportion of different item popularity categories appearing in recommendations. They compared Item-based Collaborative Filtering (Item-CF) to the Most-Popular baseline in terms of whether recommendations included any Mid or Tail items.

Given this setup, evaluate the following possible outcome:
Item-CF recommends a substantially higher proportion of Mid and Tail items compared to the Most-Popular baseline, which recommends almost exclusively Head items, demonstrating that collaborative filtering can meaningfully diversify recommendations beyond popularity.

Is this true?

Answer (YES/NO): NO